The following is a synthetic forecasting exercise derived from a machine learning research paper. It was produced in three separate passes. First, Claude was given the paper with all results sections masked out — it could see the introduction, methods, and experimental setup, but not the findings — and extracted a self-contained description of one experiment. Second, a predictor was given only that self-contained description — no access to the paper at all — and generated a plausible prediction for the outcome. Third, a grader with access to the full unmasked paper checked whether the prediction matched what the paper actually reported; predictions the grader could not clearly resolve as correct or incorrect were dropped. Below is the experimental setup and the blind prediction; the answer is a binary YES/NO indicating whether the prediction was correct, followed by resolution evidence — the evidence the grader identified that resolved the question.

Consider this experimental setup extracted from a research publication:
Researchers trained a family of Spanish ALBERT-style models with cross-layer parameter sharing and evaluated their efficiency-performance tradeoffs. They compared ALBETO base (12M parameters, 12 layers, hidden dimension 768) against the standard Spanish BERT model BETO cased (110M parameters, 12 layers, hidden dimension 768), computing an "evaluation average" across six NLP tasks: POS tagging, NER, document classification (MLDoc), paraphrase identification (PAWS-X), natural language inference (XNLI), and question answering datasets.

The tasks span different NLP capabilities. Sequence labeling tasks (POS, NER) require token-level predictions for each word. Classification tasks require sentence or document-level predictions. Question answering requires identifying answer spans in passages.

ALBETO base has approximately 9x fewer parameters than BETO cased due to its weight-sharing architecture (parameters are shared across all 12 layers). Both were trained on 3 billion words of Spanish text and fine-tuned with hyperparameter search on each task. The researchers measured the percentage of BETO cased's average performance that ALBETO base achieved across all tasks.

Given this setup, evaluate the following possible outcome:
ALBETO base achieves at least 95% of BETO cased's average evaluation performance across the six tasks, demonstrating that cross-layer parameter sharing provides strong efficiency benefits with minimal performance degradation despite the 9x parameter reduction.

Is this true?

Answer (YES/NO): YES